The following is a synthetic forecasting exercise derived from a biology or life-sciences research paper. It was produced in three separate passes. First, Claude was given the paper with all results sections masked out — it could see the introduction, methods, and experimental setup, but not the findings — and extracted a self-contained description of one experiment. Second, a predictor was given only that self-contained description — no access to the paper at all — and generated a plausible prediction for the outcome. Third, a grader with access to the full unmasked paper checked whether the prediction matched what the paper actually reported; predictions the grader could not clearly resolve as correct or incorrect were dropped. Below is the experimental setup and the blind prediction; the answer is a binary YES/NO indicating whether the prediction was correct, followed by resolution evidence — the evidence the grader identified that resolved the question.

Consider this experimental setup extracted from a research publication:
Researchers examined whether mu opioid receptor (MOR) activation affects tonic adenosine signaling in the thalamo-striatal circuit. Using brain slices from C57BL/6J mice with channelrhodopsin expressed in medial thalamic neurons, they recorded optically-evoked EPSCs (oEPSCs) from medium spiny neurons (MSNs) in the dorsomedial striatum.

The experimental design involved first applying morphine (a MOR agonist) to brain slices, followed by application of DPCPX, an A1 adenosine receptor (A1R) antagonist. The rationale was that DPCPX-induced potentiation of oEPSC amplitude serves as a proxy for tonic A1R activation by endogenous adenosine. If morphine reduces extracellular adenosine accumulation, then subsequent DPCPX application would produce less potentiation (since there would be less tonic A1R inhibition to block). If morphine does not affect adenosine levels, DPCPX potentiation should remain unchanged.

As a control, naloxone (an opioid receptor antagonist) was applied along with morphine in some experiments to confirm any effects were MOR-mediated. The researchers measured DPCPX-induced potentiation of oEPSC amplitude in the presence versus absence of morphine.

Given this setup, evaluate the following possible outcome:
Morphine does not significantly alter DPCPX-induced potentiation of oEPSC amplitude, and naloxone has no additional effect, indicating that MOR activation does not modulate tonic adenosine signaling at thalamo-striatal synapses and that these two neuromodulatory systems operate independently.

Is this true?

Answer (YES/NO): NO